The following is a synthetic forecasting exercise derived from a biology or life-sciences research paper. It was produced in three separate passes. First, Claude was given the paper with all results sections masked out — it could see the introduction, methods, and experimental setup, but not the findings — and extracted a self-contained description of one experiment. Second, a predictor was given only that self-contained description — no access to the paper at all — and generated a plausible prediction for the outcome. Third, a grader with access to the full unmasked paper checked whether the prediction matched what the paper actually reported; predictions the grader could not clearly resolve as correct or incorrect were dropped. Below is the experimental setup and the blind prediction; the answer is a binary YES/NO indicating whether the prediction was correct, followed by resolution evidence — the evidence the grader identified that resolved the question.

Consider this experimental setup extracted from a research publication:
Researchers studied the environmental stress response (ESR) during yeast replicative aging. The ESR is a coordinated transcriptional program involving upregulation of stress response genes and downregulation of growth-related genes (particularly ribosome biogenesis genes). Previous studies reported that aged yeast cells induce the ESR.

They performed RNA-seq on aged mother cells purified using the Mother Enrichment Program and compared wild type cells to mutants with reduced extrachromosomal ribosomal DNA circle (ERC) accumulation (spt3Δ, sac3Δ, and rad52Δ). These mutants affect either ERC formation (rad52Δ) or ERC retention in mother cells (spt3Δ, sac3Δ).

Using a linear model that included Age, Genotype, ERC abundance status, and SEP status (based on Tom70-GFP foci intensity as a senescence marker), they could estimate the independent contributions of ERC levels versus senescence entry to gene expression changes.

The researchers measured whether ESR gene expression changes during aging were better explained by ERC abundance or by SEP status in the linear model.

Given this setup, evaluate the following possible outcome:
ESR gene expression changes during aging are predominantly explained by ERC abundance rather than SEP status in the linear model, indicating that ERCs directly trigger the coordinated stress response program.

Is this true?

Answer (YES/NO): NO